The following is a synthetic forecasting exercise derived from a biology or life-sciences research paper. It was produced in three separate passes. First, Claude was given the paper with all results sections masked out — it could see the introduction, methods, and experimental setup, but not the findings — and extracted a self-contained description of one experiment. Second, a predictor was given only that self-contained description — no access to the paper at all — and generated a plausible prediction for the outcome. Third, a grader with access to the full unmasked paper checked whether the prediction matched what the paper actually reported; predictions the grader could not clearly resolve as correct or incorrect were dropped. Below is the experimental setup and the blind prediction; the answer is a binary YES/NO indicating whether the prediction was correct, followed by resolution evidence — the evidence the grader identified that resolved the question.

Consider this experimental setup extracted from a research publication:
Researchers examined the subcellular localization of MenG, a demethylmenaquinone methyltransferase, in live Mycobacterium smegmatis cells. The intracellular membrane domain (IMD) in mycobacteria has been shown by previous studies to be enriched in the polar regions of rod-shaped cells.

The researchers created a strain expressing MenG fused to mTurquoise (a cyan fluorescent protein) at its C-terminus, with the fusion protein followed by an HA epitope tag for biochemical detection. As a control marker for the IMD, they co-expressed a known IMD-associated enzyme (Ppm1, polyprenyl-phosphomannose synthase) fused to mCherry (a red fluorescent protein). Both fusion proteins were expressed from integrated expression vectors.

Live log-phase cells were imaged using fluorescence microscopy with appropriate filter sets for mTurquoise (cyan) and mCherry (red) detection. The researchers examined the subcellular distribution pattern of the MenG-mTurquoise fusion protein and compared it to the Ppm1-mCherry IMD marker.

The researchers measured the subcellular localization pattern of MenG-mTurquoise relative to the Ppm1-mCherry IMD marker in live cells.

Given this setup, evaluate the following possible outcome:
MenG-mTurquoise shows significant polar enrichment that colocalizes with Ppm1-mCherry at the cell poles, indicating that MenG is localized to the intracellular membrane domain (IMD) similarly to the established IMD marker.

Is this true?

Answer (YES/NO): YES